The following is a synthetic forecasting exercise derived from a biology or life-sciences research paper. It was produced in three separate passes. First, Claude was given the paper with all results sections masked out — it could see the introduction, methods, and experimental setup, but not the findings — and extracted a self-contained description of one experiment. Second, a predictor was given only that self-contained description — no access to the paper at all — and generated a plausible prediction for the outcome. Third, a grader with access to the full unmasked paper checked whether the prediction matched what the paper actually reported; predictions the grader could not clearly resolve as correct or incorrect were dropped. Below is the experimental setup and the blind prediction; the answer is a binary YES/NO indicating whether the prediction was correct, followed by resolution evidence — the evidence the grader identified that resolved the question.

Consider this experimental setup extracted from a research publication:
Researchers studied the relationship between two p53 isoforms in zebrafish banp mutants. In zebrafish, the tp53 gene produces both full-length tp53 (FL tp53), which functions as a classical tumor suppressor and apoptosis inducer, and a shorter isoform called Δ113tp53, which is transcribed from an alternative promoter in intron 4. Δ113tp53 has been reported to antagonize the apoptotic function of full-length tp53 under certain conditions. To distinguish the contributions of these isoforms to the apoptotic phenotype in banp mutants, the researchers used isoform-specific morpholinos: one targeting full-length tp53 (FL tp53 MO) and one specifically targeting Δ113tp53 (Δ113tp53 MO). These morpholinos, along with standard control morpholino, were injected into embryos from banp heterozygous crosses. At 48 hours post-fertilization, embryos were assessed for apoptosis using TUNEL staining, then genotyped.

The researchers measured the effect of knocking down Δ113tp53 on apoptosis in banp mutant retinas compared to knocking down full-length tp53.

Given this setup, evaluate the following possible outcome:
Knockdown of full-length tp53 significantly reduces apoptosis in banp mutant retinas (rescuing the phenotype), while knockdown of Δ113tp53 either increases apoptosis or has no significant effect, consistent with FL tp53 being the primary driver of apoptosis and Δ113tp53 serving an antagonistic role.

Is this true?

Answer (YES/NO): NO